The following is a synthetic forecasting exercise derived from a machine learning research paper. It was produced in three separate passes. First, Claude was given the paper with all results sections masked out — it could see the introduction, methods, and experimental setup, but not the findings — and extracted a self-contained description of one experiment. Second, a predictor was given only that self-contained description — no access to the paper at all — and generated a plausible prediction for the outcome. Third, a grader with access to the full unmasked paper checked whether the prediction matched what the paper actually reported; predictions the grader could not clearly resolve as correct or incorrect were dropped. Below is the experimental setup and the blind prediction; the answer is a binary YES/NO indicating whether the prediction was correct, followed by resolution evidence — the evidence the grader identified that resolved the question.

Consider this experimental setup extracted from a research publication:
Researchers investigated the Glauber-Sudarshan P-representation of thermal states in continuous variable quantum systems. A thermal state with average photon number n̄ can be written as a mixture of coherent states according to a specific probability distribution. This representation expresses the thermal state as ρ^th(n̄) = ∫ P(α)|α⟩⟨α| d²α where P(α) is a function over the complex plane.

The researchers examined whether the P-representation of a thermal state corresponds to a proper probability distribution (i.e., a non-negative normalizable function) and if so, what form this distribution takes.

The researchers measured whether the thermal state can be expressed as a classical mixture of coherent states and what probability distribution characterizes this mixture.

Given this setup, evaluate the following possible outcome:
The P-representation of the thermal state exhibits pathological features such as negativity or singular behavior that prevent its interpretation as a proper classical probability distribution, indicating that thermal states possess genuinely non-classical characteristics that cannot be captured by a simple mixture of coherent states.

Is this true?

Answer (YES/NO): NO